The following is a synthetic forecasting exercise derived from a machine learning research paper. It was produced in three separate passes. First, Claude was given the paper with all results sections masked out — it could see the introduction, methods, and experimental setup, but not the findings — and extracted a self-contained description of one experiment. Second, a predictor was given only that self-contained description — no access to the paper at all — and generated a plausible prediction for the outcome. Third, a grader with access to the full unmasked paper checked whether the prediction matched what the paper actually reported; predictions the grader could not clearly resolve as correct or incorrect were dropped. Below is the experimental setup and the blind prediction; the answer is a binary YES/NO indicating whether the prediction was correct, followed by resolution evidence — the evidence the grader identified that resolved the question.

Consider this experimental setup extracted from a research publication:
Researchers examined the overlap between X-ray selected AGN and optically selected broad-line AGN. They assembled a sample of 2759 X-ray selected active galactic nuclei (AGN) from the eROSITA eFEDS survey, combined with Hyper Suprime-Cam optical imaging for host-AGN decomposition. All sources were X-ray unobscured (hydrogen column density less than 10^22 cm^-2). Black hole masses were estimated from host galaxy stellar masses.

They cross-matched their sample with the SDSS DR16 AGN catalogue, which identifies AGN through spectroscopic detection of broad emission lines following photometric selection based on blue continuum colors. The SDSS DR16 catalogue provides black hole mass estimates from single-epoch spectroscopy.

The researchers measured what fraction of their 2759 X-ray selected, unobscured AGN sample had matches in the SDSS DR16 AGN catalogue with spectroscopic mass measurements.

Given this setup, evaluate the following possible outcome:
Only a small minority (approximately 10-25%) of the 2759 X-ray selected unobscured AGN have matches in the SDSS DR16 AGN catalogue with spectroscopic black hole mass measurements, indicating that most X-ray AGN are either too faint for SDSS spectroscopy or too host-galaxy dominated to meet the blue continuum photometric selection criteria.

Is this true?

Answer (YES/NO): YES